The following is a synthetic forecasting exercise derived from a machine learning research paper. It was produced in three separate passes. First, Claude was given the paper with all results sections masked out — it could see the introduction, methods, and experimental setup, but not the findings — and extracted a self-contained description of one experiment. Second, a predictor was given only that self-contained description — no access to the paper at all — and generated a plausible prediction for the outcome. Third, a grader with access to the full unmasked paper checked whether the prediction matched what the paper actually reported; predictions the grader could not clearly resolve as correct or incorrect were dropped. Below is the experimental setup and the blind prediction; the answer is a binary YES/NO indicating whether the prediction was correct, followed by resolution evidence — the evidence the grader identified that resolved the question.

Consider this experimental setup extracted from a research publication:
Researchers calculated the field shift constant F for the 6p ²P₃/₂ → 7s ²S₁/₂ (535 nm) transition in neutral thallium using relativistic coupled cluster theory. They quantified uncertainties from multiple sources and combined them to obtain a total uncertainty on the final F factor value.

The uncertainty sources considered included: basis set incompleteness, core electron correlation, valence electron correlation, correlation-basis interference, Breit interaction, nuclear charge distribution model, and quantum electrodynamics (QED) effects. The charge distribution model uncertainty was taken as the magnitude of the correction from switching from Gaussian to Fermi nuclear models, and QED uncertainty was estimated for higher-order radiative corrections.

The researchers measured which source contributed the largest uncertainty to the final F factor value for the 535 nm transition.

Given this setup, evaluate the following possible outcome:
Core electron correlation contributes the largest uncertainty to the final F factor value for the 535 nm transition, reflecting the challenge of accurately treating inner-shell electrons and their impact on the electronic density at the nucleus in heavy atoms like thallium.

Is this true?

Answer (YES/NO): NO